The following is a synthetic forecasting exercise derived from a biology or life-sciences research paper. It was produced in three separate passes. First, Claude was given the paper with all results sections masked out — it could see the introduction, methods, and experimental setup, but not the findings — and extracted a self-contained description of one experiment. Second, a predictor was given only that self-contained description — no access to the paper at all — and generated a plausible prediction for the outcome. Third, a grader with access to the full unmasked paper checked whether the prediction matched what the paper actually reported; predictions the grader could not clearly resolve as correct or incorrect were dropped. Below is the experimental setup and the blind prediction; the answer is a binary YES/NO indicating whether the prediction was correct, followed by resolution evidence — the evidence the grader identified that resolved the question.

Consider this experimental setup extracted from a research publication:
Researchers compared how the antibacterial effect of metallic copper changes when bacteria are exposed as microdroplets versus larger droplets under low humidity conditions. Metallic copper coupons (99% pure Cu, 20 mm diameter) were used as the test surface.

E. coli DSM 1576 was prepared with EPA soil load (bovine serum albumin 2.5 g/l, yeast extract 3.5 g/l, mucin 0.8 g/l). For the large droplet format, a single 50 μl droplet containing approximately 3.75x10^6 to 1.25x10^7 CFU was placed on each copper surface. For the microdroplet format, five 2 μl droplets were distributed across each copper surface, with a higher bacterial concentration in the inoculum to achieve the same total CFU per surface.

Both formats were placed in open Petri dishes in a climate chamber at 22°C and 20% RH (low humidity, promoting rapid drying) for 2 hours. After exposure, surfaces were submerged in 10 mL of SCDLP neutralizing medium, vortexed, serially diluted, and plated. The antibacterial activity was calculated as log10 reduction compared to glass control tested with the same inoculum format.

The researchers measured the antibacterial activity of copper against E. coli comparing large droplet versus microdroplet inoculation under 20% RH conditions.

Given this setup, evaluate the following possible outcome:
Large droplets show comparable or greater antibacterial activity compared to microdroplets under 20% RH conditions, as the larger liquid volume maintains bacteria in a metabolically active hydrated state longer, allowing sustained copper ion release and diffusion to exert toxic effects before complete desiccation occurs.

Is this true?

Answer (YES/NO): NO